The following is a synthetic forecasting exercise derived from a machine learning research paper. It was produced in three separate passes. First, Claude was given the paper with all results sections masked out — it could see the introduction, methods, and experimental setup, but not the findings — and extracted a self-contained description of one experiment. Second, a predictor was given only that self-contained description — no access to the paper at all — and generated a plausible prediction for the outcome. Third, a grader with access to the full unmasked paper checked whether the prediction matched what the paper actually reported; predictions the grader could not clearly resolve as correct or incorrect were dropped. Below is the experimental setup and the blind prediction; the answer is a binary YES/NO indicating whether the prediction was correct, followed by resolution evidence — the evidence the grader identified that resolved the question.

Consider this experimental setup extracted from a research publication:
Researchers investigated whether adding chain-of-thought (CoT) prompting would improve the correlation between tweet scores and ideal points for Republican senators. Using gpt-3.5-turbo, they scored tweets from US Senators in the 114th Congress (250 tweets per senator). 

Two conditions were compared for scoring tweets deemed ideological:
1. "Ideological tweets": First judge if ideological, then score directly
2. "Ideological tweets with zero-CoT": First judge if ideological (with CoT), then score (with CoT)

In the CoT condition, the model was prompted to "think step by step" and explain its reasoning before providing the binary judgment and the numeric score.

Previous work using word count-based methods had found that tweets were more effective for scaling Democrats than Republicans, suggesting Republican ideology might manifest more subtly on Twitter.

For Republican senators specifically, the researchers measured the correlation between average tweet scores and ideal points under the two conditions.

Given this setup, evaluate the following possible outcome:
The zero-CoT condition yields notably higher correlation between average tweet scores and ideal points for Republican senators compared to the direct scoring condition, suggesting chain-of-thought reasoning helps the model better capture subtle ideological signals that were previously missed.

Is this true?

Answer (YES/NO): YES